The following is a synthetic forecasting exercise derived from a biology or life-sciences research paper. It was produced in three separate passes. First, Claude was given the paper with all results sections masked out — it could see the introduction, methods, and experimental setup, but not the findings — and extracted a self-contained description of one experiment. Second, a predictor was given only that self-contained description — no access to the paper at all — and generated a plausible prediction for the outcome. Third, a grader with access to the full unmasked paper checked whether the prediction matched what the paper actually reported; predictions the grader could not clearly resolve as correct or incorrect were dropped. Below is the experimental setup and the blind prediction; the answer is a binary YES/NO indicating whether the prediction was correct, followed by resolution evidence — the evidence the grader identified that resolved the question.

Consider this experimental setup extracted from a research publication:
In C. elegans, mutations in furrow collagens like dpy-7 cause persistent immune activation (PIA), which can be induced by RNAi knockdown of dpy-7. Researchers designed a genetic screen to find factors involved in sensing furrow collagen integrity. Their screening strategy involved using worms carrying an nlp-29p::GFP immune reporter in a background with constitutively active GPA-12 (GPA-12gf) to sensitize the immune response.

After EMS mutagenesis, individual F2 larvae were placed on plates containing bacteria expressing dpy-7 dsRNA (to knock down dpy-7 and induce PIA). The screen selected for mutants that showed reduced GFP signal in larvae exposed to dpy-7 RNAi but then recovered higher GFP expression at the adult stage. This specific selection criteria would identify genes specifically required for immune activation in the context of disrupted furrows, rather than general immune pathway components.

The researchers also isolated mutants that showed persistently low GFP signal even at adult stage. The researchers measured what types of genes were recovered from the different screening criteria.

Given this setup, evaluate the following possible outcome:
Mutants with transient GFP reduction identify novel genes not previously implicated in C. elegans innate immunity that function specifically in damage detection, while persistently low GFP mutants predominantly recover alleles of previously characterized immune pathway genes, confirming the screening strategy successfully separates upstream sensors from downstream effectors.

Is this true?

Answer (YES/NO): YES